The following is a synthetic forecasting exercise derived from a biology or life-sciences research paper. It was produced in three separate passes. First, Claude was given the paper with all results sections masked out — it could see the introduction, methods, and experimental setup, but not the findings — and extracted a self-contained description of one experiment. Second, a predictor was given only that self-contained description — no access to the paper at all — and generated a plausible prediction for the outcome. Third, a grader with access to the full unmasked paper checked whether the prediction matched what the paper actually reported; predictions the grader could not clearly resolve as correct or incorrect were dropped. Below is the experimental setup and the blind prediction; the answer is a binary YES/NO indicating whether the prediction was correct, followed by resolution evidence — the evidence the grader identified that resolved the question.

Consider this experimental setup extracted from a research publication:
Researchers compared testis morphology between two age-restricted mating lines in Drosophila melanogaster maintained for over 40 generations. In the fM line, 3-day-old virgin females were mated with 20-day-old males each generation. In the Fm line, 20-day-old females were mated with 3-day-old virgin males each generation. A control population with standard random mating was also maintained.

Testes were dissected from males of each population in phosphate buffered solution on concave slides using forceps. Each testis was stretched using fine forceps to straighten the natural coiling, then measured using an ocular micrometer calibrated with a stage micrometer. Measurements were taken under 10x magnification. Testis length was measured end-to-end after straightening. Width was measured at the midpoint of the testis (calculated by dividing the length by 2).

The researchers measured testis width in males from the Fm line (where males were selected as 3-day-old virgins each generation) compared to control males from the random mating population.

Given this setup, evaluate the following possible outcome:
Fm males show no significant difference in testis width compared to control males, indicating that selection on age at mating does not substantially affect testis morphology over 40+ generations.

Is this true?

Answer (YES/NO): NO